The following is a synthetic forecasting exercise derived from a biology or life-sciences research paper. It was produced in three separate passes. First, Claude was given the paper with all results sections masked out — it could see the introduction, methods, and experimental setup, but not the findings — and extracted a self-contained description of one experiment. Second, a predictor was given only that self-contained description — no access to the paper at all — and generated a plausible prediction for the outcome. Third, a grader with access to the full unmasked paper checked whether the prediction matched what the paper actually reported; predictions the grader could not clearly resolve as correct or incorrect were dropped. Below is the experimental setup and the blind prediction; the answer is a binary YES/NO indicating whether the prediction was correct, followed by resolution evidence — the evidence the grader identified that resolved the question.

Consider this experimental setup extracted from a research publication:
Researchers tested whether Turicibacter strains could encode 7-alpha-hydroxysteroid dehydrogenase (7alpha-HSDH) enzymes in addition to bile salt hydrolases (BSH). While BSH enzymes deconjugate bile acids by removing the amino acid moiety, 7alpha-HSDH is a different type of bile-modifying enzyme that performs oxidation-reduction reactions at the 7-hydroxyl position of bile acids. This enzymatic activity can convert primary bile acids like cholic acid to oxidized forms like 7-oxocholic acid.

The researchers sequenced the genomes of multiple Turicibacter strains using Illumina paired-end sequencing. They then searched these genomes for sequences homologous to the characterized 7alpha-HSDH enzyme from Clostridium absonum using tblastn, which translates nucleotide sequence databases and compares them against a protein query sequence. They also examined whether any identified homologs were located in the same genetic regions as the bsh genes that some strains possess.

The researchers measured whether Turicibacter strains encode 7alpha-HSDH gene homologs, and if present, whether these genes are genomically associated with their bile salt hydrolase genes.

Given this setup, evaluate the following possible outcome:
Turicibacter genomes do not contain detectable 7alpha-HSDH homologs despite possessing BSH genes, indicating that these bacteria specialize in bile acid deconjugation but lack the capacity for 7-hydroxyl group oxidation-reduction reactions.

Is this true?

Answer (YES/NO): NO